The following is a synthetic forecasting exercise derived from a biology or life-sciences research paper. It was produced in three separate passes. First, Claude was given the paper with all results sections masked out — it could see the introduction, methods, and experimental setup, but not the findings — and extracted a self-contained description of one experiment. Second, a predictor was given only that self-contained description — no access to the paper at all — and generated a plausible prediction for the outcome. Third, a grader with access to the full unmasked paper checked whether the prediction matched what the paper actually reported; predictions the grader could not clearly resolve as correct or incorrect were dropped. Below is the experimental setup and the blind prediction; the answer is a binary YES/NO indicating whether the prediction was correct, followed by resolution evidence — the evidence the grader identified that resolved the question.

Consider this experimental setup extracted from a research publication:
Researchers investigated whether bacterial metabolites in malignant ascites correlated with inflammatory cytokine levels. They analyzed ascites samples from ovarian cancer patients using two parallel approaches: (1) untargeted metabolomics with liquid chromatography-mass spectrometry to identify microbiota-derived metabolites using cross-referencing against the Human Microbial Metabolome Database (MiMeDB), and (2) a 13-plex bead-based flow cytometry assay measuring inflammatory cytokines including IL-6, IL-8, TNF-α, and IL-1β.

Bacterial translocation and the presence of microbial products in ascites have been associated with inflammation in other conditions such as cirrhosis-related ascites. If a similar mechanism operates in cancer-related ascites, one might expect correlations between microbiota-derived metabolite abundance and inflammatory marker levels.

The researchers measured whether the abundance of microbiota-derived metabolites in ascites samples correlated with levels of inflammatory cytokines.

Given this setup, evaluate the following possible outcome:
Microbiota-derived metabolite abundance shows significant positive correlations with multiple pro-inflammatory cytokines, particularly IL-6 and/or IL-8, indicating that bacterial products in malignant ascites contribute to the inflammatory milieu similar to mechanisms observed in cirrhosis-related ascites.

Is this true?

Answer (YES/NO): NO